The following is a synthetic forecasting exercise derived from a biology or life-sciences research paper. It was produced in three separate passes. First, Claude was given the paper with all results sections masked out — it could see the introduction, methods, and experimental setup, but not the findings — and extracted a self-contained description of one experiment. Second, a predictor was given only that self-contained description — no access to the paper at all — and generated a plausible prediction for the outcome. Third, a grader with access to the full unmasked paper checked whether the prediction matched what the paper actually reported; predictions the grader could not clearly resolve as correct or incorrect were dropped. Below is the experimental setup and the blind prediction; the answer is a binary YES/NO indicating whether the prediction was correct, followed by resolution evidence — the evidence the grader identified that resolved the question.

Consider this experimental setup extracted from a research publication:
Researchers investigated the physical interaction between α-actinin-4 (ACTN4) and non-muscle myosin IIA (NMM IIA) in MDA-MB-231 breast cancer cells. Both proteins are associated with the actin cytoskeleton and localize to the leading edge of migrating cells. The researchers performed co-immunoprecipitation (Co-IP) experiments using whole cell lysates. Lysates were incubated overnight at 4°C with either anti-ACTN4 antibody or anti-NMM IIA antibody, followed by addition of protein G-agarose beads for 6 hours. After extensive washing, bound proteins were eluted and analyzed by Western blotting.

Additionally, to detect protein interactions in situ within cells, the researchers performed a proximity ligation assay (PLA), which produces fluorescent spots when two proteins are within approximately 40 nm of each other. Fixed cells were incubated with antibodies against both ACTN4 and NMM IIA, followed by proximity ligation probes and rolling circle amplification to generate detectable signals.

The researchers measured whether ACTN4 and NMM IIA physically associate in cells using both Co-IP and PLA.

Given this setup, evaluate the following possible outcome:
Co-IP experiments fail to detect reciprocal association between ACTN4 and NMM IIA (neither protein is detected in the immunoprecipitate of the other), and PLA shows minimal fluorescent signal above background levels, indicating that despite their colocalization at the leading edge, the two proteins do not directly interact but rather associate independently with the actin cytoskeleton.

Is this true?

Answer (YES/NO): NO